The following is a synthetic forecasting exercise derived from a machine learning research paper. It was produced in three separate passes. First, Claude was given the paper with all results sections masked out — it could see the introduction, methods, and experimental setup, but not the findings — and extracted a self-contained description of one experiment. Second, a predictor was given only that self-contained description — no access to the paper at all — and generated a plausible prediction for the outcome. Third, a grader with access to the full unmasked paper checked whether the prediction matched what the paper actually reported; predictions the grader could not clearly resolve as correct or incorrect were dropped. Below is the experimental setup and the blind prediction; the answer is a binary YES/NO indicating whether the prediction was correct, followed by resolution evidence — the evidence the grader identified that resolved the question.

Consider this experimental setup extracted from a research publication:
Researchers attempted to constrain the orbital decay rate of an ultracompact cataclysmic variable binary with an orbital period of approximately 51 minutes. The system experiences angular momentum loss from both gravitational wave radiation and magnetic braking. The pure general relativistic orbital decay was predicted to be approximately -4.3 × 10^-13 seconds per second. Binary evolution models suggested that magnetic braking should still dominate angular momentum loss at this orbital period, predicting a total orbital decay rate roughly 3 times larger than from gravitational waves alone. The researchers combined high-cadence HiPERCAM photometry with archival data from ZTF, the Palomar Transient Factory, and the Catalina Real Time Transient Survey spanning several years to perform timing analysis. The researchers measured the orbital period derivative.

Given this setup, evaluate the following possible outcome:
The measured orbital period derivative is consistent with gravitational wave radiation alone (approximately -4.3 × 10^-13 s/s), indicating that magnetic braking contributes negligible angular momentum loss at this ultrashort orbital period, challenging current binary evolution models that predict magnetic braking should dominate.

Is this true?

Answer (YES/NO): NO